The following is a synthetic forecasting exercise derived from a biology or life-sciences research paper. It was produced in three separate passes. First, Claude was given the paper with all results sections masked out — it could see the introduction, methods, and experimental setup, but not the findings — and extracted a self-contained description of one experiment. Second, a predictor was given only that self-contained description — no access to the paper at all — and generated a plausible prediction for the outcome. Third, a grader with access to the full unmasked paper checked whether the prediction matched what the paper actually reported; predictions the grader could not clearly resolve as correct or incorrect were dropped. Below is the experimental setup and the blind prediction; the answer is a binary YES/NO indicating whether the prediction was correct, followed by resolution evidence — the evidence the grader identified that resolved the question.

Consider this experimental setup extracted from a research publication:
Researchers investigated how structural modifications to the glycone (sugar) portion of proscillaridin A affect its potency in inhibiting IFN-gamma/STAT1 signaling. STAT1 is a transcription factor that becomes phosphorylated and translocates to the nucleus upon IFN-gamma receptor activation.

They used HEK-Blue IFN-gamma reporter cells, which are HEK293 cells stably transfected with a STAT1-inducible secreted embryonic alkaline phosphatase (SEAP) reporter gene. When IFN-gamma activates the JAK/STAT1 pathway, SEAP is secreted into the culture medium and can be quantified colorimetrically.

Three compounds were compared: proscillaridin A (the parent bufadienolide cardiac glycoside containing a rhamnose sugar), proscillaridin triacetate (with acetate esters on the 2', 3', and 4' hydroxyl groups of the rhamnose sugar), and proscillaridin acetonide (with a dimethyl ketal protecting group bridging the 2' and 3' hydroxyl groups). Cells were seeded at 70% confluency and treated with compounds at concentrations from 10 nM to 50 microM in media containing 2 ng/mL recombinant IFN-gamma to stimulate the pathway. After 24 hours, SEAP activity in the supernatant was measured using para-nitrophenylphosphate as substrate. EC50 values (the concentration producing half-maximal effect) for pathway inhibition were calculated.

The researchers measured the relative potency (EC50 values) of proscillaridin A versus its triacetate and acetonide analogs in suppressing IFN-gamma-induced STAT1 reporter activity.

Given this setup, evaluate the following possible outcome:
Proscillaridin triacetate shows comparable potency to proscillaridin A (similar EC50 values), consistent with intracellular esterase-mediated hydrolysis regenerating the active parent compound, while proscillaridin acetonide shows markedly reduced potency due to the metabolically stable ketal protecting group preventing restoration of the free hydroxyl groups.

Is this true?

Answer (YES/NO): NO